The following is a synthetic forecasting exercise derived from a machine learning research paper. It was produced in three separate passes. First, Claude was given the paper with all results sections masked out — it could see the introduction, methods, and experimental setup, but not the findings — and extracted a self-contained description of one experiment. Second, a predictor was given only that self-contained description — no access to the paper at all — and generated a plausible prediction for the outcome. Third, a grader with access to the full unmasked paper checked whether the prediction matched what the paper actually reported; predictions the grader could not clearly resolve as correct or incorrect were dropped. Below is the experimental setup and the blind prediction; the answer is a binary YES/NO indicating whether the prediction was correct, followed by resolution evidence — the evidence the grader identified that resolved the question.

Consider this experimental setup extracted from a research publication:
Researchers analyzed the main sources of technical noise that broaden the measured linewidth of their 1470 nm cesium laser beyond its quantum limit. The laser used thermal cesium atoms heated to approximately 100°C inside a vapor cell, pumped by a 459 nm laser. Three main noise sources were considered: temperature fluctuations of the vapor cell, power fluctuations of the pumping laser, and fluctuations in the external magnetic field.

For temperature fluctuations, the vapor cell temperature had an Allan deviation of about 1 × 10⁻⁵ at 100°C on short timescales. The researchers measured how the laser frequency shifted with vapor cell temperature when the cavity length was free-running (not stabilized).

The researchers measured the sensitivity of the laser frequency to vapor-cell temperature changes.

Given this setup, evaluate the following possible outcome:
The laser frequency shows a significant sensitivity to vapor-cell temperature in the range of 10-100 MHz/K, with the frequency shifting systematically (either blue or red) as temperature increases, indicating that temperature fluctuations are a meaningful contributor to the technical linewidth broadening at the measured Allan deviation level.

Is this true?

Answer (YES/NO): NO